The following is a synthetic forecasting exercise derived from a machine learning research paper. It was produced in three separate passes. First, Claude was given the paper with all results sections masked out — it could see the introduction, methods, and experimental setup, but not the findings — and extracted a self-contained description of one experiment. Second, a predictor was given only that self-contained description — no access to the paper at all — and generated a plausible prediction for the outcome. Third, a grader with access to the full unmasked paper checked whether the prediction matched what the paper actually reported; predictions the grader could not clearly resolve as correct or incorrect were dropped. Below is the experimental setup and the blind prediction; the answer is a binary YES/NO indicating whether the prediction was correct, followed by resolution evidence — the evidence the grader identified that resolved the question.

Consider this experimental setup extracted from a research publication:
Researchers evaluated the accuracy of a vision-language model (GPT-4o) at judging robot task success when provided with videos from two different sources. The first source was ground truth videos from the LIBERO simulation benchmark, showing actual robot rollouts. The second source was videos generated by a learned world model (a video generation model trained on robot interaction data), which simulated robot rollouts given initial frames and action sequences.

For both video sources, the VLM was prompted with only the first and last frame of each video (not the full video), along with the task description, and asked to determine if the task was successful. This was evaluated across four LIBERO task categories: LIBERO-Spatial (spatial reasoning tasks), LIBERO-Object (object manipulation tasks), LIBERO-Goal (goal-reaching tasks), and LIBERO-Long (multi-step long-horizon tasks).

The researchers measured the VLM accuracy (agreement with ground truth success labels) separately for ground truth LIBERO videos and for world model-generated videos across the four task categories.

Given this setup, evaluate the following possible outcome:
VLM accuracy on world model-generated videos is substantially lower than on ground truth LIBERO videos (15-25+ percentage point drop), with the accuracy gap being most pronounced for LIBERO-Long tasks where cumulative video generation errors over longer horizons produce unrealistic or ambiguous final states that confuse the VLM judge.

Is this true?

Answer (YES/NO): NO